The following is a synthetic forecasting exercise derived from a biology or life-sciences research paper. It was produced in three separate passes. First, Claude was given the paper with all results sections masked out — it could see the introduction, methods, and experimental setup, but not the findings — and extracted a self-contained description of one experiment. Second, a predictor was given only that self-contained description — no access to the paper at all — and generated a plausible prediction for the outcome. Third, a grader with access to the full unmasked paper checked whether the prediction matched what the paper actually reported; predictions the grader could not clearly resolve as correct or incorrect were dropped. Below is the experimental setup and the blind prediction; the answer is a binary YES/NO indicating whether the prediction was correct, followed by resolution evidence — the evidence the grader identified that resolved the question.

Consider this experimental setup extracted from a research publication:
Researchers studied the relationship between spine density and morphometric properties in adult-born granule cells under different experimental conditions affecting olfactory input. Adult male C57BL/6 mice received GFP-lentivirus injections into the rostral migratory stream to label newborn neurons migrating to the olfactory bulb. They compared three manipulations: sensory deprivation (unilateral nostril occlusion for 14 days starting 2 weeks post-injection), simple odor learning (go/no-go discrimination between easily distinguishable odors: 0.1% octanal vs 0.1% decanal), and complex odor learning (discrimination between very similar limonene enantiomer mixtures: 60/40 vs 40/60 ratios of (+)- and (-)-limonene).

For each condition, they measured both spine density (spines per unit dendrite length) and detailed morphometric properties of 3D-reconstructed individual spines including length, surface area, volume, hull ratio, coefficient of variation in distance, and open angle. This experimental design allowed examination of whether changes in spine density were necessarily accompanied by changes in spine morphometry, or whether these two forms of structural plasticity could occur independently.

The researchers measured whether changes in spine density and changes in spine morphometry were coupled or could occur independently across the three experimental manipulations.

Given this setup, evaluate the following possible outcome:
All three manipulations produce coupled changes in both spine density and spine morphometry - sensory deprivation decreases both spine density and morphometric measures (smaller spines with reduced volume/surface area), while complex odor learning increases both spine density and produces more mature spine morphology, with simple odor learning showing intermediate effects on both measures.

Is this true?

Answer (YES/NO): NO